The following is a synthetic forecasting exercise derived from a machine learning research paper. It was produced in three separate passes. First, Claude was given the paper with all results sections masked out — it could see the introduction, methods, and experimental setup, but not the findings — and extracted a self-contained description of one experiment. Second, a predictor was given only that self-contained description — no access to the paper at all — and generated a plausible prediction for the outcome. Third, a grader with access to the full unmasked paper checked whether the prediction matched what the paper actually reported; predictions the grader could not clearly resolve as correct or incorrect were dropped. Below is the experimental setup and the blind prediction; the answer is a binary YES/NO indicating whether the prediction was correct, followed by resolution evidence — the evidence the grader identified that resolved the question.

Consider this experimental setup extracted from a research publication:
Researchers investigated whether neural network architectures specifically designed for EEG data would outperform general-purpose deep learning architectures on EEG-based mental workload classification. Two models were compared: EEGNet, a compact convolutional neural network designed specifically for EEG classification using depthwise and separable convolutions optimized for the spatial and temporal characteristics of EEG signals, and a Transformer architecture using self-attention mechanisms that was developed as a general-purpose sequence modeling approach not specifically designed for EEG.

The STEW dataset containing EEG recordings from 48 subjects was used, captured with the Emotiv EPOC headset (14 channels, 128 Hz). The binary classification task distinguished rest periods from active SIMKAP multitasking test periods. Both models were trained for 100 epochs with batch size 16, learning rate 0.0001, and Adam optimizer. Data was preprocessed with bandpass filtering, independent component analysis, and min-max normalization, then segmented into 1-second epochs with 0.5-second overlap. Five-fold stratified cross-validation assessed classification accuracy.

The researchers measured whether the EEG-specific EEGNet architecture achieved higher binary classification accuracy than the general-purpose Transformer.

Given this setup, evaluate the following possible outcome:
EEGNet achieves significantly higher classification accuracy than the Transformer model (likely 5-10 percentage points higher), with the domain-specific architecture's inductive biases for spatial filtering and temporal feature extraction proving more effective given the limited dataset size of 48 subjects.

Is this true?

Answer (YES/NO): NO